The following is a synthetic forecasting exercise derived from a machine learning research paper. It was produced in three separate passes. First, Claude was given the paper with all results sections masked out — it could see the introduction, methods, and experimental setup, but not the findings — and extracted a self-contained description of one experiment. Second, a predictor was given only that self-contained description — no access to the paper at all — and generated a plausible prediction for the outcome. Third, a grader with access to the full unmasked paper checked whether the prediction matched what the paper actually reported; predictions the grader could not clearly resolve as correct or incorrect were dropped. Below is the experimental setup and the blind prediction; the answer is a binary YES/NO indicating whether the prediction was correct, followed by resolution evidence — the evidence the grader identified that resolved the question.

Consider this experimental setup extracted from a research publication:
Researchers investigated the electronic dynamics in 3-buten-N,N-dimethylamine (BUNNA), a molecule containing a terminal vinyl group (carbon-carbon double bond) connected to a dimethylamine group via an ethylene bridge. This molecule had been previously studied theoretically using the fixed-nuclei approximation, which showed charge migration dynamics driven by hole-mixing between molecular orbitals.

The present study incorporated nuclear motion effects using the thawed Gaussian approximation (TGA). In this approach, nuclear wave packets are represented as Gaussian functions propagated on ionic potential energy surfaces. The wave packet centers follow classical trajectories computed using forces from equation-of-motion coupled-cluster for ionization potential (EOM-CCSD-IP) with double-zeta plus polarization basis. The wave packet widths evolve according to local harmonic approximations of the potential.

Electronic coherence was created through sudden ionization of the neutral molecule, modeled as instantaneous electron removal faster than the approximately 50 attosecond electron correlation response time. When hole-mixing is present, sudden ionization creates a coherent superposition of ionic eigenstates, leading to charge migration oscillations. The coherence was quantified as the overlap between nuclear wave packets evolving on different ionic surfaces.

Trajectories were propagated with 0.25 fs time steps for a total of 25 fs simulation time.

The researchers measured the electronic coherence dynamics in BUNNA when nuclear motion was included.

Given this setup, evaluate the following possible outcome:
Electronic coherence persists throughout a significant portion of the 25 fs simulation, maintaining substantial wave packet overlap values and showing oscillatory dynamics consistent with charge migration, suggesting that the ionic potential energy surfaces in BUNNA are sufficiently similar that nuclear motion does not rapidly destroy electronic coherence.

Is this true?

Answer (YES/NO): NO